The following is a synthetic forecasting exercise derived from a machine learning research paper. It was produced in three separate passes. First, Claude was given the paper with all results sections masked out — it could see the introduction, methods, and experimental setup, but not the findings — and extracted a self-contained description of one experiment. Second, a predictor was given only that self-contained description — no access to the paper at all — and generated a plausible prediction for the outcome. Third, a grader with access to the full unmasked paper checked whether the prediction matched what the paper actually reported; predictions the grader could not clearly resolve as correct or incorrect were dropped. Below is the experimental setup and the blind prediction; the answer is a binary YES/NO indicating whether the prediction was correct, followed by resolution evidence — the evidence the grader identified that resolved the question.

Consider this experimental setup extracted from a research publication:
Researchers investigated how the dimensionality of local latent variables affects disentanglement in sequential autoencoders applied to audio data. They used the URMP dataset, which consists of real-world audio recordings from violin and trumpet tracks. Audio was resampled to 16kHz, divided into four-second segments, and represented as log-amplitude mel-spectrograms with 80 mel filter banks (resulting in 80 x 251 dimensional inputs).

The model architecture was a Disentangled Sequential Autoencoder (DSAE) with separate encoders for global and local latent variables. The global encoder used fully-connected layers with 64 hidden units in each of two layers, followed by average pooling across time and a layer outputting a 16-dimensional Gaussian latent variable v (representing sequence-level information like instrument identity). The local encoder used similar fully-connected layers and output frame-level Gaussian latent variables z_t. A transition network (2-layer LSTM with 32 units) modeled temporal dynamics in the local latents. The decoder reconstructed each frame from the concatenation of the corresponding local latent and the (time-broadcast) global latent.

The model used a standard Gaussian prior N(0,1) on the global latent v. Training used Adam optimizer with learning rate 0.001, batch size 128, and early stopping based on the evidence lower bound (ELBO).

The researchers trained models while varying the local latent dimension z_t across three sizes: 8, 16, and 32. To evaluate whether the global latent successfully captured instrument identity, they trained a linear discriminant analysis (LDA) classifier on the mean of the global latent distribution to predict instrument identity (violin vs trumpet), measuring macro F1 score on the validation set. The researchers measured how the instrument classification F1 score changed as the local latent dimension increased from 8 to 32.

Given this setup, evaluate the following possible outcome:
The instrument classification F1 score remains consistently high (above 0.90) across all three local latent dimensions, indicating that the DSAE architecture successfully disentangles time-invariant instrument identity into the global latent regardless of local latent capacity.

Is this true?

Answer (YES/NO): NO